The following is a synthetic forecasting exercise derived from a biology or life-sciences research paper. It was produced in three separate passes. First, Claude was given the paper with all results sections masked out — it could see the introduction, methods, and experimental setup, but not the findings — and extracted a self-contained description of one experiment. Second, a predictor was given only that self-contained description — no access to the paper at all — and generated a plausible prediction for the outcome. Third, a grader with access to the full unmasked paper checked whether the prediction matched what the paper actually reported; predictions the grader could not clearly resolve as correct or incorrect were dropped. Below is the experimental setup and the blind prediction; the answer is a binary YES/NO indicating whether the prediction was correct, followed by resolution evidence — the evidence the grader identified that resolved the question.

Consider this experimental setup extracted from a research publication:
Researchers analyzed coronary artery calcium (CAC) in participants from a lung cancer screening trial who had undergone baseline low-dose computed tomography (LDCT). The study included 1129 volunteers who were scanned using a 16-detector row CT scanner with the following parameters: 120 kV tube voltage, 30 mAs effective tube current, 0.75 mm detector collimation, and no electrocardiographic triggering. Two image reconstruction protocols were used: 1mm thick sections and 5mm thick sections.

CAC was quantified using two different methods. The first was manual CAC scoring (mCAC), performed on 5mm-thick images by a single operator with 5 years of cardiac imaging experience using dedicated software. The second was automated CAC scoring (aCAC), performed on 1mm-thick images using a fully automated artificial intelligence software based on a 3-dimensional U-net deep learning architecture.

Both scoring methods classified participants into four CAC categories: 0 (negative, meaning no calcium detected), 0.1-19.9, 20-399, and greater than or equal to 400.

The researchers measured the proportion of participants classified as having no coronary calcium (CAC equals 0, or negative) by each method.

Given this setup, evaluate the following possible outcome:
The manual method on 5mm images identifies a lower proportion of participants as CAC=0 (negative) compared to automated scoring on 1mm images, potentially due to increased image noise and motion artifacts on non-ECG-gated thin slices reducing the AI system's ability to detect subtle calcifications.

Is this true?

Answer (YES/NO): NO